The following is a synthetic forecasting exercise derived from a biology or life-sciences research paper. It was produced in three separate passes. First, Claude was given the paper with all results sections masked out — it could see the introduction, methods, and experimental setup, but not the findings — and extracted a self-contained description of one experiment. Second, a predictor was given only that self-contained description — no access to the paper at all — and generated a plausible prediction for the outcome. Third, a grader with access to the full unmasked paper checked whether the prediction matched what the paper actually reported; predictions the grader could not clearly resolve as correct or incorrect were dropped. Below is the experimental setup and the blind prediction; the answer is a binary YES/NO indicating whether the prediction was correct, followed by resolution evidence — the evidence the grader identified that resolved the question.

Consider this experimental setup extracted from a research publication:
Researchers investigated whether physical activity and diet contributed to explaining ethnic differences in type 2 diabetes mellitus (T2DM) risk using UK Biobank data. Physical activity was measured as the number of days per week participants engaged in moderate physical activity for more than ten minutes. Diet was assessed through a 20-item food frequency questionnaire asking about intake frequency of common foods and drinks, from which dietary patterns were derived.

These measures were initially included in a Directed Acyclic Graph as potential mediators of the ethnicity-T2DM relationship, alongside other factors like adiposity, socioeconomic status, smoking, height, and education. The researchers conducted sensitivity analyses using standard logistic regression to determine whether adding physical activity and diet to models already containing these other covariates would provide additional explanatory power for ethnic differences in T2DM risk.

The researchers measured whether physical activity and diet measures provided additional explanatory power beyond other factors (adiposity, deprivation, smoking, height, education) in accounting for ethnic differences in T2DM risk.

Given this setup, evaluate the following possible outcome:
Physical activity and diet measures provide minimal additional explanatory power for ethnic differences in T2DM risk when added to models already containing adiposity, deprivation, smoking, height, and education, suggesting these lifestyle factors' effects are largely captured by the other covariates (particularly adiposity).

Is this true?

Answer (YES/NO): YES